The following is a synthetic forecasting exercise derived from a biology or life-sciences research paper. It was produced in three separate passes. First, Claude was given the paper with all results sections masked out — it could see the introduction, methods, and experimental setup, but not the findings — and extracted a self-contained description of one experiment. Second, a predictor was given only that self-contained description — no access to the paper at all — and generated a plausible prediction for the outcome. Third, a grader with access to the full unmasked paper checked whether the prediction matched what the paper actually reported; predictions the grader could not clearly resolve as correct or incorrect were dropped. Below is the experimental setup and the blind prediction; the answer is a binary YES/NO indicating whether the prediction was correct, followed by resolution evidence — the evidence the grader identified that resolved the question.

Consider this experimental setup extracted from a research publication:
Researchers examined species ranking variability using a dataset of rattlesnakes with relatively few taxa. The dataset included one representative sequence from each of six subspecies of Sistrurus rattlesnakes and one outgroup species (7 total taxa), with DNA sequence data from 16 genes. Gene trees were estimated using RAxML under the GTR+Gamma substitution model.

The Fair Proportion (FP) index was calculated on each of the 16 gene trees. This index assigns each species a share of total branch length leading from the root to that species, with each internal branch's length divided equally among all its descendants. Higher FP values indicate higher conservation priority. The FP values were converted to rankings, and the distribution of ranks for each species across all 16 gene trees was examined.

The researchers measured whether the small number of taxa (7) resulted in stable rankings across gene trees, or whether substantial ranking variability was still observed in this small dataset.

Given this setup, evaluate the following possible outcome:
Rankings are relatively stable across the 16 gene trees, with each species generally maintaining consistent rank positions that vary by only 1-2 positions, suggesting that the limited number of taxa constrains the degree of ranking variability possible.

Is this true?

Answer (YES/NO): NO